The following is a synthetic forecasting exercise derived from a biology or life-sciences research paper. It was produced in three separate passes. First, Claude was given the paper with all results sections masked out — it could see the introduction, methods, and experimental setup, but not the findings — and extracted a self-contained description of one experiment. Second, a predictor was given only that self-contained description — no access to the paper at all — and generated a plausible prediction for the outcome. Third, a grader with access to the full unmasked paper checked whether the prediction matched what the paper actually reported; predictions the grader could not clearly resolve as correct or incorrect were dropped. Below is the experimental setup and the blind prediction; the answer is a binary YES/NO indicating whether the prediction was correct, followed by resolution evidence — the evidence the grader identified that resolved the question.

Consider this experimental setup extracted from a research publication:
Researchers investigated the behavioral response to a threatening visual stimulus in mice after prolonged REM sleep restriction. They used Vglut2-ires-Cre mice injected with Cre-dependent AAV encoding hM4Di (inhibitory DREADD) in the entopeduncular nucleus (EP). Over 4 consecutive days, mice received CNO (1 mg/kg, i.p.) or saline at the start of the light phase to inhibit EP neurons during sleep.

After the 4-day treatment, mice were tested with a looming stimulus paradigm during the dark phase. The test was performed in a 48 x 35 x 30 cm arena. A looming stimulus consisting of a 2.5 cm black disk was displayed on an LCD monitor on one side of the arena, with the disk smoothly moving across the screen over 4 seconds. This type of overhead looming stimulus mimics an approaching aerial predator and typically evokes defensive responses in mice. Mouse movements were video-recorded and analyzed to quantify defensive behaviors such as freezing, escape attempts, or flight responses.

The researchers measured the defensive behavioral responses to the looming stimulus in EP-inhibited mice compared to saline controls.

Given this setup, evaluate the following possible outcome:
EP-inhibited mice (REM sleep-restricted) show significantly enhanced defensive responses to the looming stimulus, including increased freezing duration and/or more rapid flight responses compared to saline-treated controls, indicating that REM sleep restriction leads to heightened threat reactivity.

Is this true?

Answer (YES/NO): NO